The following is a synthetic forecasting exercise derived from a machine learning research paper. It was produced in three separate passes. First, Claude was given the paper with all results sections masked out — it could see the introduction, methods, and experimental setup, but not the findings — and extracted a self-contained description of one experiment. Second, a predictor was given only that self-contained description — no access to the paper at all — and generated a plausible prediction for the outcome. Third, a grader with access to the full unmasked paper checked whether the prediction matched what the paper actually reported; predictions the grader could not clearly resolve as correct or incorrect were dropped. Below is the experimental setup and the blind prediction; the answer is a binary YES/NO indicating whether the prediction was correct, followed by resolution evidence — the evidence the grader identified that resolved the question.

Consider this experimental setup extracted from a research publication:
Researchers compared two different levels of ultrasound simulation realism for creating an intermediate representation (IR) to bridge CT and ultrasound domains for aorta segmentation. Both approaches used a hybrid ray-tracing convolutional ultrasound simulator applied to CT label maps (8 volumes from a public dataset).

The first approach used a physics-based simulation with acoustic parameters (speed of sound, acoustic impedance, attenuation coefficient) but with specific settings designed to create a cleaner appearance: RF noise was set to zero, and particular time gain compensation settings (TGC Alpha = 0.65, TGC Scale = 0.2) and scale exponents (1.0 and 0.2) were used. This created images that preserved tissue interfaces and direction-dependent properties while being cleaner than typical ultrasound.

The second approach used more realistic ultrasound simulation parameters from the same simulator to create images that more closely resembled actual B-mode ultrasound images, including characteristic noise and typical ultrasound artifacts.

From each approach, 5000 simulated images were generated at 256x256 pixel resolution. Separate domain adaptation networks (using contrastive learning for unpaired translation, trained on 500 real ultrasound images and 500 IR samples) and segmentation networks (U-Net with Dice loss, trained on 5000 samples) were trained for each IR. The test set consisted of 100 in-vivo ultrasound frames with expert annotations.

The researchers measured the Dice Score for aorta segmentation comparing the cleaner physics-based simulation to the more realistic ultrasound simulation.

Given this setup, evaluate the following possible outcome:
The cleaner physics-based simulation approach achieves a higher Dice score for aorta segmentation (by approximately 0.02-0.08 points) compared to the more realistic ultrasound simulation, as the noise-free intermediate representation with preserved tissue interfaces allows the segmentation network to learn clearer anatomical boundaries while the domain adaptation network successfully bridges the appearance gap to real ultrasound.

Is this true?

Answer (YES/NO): NO